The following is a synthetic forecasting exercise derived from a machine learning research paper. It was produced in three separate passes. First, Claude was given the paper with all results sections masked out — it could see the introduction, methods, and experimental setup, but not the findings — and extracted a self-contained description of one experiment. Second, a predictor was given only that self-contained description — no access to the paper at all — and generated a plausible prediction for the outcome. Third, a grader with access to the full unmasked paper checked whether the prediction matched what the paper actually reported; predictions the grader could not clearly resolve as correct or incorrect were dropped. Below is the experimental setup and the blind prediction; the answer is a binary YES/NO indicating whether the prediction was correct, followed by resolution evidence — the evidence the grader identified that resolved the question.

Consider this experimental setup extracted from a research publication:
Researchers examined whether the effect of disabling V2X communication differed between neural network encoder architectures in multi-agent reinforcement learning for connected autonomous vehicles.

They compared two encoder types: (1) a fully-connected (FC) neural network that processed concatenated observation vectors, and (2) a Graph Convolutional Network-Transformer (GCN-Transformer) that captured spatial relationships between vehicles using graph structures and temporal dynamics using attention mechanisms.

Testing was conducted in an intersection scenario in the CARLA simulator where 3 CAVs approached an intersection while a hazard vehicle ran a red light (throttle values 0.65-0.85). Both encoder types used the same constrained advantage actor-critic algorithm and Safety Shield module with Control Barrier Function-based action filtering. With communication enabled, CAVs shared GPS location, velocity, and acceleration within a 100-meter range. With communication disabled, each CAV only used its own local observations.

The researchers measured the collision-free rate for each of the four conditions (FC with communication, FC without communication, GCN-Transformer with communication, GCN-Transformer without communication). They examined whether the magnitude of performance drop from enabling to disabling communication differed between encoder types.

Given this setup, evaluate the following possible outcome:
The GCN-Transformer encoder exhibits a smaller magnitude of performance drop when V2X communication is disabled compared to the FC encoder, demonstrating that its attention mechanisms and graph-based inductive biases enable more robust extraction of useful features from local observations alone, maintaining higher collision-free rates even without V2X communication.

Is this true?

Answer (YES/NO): NO